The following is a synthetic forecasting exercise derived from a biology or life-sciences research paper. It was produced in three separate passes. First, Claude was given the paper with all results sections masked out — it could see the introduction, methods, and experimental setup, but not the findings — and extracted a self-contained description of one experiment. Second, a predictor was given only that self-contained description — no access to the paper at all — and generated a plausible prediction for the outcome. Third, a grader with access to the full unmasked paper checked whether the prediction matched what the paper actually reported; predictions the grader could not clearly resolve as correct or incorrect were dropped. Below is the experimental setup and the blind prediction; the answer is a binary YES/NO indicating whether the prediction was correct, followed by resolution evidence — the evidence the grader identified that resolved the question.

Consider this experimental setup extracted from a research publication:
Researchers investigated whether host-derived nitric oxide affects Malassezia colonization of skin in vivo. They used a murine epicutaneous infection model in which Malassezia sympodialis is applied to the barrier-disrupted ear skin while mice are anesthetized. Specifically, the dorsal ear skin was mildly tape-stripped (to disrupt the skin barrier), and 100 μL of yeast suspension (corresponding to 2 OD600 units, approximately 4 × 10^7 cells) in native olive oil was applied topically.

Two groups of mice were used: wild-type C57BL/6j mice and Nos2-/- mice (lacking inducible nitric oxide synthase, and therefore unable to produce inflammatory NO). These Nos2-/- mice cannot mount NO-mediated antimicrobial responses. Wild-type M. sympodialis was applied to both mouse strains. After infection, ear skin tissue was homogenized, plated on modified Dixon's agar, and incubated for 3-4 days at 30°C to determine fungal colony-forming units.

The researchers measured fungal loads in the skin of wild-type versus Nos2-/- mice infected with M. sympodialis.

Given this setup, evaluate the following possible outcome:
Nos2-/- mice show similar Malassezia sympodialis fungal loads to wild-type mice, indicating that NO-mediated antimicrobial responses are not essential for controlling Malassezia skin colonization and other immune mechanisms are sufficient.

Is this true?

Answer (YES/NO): YES